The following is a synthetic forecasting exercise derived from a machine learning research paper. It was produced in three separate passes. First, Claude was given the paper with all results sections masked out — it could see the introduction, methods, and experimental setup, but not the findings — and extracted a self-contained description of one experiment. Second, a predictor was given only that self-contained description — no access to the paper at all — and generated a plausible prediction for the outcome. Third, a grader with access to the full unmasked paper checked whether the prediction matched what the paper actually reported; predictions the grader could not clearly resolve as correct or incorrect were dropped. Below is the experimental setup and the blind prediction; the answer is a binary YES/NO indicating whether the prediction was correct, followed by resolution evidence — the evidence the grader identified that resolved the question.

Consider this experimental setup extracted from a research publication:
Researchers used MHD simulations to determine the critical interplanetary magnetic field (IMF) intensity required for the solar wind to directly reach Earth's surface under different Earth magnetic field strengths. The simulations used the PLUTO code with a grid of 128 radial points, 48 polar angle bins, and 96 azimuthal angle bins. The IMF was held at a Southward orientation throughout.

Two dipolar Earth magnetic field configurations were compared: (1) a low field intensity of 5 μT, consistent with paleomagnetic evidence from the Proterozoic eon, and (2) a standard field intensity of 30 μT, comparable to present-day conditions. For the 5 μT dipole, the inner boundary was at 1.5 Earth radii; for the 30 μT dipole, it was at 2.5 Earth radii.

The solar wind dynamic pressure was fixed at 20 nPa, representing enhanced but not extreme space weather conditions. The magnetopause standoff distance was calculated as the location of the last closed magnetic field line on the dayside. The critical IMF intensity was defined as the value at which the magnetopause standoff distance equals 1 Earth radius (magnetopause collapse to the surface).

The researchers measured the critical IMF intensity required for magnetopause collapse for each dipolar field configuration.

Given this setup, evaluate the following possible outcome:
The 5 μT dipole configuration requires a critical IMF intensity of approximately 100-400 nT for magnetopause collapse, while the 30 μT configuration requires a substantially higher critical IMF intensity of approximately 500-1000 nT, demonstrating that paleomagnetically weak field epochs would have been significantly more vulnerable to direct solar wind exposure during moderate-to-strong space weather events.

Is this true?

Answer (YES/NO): NO